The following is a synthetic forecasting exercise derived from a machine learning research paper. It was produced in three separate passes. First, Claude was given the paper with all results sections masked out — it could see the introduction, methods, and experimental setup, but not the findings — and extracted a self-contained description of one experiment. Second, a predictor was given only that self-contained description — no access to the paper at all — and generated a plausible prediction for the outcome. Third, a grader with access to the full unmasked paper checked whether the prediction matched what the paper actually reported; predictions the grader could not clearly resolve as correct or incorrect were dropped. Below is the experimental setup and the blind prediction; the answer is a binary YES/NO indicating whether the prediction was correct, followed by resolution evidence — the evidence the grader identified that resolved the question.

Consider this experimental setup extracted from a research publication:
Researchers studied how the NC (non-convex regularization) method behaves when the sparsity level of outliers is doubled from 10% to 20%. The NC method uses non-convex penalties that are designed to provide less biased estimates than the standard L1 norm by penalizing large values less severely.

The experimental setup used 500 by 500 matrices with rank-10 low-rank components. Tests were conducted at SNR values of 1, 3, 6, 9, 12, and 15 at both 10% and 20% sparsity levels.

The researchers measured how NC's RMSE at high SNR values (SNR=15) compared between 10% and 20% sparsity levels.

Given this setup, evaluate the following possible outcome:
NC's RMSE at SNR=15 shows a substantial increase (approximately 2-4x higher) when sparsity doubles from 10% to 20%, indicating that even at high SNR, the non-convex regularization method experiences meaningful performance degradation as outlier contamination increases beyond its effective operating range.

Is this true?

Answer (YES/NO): NO